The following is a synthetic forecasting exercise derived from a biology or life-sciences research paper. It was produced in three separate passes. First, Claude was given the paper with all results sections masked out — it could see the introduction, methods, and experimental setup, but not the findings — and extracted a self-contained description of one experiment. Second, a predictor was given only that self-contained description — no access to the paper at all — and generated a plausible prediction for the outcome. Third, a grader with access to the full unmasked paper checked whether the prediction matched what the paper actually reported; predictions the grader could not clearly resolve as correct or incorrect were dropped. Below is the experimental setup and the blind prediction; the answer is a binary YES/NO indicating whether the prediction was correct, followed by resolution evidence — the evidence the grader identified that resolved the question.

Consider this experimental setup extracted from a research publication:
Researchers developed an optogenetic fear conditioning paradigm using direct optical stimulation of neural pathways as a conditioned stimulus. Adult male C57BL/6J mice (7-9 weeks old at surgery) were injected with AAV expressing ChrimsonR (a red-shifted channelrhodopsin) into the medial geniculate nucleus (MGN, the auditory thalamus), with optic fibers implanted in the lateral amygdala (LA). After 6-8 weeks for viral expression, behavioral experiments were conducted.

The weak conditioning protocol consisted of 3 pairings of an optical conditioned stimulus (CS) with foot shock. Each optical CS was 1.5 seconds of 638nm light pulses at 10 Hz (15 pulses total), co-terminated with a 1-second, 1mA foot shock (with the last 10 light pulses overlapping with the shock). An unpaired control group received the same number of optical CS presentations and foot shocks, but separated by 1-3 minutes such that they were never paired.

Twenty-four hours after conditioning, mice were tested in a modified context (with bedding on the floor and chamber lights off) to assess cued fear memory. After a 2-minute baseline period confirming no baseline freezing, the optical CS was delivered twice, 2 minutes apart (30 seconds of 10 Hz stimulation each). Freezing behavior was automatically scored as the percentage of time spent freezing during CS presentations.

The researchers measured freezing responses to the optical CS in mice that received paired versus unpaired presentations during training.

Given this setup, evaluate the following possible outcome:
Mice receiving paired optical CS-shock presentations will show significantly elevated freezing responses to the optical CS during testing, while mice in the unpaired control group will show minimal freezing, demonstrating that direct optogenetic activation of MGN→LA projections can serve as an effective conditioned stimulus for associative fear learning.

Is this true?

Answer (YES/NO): NO